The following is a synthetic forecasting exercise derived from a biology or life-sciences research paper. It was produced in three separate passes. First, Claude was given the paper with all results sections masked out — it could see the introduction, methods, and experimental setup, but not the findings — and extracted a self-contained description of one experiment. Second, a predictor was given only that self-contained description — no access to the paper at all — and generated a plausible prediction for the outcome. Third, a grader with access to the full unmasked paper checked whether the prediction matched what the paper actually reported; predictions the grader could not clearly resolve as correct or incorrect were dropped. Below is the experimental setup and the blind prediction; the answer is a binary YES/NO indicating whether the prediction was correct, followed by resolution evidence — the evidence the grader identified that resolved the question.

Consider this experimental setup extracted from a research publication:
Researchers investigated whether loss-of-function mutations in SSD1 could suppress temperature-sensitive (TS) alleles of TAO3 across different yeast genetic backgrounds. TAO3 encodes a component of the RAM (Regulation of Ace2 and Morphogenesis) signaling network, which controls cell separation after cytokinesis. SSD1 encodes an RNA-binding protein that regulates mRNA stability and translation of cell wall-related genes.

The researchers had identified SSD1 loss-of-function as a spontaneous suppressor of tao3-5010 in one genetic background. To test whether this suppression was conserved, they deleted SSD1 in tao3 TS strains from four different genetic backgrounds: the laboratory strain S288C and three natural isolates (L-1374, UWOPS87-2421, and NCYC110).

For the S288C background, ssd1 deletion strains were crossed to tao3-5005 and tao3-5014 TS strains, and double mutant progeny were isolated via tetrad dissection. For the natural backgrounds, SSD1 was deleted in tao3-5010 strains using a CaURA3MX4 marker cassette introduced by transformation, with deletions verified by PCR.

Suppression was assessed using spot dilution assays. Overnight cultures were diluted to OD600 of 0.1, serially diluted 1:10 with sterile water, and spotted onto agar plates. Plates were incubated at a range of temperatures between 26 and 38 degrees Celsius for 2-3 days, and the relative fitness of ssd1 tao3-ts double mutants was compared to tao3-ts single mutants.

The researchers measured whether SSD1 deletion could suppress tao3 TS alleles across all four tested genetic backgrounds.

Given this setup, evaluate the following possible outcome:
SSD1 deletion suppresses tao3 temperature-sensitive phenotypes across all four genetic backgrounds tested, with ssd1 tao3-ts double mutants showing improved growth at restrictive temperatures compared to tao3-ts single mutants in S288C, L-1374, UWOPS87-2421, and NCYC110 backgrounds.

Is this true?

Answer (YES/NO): YES